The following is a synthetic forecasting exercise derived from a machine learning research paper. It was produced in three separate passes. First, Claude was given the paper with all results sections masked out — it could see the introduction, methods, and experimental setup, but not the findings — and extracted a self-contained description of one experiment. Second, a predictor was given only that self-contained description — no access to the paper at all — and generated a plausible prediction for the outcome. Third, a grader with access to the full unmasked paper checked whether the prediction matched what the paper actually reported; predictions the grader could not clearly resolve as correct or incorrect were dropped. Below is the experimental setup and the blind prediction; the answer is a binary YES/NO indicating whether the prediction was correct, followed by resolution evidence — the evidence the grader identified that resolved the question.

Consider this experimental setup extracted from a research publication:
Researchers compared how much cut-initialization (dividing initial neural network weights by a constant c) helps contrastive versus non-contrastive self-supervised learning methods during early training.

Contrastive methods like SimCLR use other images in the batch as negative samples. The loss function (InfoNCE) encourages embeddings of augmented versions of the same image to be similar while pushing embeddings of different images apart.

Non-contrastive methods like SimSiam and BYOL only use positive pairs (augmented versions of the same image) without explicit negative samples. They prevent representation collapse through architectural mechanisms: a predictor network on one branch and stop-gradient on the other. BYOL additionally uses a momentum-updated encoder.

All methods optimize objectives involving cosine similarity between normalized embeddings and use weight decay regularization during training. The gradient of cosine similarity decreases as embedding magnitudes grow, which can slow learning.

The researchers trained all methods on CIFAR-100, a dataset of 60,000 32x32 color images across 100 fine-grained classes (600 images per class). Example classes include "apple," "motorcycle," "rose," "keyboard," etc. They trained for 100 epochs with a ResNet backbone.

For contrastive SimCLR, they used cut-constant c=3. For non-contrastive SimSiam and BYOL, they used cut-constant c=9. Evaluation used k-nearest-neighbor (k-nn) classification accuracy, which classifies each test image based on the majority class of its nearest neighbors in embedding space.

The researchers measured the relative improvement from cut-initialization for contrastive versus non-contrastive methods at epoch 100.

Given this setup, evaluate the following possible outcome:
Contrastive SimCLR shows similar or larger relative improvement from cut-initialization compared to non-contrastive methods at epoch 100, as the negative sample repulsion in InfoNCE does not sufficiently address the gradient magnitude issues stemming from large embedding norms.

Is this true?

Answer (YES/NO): NO